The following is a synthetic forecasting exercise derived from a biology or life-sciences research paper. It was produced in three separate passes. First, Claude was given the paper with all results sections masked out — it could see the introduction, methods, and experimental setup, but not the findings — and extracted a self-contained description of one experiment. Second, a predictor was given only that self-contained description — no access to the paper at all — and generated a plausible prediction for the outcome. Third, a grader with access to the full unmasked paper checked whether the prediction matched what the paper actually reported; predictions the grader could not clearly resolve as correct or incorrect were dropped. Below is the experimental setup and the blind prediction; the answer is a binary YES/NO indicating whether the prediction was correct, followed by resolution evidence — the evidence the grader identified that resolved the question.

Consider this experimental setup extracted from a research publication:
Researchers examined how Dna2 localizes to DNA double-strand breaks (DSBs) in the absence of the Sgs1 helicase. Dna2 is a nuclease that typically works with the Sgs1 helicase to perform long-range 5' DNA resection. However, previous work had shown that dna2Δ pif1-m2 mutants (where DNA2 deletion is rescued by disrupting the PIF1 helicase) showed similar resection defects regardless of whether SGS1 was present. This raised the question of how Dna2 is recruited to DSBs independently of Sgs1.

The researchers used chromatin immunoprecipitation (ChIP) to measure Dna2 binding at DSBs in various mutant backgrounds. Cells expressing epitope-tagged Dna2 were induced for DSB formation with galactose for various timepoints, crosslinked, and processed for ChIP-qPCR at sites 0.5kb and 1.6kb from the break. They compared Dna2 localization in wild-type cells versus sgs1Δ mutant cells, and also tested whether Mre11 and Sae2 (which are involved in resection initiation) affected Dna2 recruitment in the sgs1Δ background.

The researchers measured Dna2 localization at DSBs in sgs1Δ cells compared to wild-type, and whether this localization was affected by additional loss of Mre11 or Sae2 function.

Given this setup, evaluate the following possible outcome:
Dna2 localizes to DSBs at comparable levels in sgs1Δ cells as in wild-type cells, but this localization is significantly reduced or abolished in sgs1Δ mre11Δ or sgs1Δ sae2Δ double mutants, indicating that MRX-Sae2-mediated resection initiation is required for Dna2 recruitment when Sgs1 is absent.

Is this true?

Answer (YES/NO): NO